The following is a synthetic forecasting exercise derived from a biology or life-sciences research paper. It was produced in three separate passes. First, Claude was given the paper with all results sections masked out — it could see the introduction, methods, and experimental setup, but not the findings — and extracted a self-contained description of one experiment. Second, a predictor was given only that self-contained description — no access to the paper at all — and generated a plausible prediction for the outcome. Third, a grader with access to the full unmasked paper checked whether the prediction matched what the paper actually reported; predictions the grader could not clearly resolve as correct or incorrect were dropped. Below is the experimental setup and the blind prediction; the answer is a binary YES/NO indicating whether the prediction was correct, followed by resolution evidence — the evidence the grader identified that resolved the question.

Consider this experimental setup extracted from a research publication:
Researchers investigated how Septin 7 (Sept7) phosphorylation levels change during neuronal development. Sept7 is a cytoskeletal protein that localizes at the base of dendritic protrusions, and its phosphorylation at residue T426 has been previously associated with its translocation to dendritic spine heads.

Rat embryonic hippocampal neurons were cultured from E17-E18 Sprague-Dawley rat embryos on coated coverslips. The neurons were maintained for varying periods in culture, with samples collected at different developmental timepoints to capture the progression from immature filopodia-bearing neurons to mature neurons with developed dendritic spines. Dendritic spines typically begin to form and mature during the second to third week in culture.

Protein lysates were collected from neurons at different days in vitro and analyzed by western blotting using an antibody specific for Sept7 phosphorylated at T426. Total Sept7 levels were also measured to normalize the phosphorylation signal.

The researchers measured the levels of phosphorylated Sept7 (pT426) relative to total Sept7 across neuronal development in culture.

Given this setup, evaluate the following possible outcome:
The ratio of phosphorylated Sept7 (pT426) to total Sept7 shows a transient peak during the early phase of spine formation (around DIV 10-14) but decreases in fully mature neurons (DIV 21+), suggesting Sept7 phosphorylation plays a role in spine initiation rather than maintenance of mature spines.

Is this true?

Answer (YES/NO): NO